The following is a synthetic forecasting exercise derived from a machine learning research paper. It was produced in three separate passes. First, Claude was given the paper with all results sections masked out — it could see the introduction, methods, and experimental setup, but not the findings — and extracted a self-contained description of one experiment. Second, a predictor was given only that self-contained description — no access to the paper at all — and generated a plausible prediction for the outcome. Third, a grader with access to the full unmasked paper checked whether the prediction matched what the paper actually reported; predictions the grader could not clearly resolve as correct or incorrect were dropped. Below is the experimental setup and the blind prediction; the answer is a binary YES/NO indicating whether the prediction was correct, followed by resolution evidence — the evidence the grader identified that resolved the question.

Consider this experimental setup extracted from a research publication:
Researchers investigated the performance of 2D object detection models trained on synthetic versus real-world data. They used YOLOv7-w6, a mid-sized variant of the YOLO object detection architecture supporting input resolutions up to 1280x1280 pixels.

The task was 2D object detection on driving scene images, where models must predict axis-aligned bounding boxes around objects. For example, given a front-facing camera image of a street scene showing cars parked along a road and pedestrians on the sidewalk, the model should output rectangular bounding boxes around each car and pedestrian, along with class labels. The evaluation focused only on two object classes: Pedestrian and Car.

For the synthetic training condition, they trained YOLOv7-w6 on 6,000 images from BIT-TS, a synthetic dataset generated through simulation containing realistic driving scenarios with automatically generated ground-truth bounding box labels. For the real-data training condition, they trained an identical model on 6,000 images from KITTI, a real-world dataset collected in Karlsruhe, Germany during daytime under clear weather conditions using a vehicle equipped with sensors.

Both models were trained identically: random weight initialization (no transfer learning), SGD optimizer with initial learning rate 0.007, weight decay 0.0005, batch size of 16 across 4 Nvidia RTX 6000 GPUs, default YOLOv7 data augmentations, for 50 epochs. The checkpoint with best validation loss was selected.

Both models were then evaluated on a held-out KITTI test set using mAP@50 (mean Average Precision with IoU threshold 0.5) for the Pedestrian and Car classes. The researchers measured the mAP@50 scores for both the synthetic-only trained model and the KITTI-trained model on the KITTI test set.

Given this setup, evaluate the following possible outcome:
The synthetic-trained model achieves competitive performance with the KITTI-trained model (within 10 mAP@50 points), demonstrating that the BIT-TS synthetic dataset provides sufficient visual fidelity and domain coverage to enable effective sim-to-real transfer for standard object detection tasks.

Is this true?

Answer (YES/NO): NO